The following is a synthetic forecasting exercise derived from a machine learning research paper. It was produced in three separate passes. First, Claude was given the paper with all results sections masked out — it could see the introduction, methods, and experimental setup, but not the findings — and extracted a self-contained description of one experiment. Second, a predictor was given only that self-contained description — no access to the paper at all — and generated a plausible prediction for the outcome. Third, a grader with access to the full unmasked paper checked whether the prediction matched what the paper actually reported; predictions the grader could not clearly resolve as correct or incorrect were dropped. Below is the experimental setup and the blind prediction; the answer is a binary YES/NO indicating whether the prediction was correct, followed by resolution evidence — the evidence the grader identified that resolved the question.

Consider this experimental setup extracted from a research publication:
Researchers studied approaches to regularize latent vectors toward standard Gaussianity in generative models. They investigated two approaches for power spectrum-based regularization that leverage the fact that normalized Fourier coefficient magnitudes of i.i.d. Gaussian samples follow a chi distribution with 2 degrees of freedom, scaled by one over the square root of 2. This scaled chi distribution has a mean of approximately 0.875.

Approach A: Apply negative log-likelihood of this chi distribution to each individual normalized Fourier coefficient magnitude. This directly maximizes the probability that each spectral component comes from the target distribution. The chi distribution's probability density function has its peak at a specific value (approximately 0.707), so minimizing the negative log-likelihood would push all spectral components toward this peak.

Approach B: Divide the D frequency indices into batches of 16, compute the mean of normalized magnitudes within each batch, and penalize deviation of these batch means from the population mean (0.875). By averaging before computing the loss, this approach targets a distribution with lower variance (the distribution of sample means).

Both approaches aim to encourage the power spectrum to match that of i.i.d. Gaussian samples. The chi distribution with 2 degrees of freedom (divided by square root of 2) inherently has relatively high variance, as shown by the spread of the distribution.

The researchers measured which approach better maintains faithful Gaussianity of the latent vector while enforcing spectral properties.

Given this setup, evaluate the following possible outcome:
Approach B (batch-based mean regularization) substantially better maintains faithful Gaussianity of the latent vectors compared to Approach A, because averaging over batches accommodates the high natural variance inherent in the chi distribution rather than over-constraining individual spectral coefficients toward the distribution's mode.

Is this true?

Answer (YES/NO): YES